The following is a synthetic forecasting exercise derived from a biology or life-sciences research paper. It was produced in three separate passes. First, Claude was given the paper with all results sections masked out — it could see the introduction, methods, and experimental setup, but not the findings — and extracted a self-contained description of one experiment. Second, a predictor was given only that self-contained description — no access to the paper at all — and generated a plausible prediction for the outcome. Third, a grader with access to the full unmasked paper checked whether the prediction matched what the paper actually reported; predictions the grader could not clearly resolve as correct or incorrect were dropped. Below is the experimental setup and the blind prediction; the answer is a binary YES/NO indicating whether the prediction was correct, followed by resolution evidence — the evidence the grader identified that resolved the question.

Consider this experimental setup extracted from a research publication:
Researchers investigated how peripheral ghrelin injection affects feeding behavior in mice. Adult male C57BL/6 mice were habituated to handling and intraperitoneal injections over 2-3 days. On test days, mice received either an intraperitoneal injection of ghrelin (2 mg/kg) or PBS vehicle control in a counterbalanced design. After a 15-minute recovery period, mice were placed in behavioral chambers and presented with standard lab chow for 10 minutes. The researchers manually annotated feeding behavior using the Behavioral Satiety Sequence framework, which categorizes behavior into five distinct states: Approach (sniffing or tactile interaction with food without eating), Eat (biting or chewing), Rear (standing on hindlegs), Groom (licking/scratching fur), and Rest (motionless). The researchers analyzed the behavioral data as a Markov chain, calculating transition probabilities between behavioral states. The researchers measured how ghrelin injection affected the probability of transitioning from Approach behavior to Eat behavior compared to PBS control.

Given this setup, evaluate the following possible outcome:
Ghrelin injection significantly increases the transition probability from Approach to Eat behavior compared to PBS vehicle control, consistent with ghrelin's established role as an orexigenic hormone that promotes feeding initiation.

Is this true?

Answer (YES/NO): YES